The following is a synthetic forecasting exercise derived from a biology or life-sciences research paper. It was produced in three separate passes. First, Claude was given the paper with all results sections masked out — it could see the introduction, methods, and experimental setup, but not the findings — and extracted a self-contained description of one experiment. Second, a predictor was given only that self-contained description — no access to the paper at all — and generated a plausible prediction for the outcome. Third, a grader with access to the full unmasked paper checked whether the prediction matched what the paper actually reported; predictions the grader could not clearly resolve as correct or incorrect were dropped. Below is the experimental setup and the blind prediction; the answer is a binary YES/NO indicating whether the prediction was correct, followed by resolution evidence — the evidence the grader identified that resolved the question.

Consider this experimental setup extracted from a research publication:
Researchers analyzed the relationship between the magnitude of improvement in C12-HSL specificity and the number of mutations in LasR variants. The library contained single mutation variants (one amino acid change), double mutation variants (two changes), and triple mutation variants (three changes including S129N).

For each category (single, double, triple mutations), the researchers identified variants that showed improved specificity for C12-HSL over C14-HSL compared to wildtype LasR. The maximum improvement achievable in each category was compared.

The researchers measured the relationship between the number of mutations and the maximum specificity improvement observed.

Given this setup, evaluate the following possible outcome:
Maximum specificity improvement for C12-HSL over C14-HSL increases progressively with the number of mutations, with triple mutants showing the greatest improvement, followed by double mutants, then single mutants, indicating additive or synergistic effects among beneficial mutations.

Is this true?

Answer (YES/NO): NO